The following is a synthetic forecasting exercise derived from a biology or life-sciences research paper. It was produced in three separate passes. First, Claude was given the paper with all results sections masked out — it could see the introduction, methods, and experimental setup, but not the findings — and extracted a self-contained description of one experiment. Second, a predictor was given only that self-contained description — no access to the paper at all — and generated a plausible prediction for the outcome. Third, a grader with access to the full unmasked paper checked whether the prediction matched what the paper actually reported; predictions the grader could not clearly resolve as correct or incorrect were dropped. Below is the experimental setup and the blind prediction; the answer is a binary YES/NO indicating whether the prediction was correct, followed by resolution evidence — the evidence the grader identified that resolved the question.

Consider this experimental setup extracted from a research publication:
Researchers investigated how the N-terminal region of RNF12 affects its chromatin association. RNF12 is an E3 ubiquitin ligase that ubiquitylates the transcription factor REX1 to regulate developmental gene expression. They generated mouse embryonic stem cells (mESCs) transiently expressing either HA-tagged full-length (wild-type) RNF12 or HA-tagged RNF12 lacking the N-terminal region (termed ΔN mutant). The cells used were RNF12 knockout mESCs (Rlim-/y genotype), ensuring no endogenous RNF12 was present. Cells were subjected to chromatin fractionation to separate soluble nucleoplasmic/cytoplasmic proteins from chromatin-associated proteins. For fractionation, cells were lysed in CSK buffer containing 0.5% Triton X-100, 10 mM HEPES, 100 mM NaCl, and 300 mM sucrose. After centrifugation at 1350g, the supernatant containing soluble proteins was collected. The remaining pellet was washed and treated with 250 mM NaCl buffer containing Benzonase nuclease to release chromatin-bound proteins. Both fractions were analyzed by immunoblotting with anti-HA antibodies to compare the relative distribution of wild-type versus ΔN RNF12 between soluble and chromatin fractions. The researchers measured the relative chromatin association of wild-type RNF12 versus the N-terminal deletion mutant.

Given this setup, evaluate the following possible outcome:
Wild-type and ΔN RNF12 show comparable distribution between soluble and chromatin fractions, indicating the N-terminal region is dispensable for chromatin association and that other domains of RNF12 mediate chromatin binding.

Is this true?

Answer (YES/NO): NO